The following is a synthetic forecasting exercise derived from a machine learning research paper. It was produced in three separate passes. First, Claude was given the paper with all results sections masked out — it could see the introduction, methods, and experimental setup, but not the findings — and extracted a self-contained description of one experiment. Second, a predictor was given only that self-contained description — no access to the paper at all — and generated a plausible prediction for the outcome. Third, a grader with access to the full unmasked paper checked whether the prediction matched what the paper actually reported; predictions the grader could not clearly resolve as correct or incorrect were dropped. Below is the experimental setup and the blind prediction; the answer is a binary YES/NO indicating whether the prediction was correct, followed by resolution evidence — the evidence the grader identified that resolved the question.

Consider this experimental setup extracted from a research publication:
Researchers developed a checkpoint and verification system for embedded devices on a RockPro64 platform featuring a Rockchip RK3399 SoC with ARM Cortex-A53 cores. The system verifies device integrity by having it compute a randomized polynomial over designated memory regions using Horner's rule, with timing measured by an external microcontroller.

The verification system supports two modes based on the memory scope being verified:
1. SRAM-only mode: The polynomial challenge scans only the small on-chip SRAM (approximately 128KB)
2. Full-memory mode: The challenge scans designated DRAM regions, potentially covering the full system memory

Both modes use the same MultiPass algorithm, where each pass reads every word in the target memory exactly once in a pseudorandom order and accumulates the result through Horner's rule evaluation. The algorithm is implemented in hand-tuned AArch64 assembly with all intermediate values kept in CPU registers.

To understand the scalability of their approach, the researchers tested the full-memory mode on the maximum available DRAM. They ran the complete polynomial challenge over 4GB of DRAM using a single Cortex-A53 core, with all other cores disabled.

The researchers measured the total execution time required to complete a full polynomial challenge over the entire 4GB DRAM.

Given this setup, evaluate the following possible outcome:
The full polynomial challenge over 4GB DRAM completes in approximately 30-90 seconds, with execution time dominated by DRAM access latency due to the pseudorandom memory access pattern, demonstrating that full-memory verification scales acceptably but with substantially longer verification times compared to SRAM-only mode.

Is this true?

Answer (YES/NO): NO